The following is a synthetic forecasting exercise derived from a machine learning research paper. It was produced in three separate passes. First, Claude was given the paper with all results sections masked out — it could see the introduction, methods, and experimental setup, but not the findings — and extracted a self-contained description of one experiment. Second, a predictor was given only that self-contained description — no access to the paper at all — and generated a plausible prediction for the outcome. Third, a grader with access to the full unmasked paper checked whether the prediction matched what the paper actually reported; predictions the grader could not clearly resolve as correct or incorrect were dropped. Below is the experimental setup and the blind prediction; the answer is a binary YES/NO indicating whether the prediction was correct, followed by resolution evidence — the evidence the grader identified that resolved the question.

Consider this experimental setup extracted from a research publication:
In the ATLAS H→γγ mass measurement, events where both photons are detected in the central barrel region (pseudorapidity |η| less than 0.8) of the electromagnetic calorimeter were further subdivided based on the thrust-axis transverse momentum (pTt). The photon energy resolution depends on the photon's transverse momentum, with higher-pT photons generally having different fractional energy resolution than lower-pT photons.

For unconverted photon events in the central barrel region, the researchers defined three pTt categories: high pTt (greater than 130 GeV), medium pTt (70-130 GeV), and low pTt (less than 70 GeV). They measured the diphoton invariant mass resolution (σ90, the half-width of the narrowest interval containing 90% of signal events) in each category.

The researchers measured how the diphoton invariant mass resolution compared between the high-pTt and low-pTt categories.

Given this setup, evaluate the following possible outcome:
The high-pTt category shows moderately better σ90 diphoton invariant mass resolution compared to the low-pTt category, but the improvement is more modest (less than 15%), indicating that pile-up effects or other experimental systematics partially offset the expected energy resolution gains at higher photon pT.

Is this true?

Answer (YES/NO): NO